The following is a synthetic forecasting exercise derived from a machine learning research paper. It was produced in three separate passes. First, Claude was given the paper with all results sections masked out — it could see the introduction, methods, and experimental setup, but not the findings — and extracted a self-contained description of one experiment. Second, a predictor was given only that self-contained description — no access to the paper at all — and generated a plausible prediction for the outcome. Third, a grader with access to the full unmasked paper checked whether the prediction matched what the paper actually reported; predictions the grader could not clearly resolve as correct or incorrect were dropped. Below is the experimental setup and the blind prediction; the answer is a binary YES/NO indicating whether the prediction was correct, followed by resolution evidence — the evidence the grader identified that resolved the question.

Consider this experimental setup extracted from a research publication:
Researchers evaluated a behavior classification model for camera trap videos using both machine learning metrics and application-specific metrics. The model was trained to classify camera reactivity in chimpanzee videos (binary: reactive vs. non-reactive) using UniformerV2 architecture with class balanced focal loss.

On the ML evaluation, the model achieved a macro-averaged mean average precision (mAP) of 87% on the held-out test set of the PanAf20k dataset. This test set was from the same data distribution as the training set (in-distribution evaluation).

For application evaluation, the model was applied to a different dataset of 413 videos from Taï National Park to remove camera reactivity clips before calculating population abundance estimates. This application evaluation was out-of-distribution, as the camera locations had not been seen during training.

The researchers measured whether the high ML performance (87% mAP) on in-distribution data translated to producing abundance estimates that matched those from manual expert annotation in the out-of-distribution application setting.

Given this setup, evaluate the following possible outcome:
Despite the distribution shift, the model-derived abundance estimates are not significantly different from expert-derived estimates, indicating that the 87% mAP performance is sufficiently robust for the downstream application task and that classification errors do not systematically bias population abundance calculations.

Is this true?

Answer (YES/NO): NO